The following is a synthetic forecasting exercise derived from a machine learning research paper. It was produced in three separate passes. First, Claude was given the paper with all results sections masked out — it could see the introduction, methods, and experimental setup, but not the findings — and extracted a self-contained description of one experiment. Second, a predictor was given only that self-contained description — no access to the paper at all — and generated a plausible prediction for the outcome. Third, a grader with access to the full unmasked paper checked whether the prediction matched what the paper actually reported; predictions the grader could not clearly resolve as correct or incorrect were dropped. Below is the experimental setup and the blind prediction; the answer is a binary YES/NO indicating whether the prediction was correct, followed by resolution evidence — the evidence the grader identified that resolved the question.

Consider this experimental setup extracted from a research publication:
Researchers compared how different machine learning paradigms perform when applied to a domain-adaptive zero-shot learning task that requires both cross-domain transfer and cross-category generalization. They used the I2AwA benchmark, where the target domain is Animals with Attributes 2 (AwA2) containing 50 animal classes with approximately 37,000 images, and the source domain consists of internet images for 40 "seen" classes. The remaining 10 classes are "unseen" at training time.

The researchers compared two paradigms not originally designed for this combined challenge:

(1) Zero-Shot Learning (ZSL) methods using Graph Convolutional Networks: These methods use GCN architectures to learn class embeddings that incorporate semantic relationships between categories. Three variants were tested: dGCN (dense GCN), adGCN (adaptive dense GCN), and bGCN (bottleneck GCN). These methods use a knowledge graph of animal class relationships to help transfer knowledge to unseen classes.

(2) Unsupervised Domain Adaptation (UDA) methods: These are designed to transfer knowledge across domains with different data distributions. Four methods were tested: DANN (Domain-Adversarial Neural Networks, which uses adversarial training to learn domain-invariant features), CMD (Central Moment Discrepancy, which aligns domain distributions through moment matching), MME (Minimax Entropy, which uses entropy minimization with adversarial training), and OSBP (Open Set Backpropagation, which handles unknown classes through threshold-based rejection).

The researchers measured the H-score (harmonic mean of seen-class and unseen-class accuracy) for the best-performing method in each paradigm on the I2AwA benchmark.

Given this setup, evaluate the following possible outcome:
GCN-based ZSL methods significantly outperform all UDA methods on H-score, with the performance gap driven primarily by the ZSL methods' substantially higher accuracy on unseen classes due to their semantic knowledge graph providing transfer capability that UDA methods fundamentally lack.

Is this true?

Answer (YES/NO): NO